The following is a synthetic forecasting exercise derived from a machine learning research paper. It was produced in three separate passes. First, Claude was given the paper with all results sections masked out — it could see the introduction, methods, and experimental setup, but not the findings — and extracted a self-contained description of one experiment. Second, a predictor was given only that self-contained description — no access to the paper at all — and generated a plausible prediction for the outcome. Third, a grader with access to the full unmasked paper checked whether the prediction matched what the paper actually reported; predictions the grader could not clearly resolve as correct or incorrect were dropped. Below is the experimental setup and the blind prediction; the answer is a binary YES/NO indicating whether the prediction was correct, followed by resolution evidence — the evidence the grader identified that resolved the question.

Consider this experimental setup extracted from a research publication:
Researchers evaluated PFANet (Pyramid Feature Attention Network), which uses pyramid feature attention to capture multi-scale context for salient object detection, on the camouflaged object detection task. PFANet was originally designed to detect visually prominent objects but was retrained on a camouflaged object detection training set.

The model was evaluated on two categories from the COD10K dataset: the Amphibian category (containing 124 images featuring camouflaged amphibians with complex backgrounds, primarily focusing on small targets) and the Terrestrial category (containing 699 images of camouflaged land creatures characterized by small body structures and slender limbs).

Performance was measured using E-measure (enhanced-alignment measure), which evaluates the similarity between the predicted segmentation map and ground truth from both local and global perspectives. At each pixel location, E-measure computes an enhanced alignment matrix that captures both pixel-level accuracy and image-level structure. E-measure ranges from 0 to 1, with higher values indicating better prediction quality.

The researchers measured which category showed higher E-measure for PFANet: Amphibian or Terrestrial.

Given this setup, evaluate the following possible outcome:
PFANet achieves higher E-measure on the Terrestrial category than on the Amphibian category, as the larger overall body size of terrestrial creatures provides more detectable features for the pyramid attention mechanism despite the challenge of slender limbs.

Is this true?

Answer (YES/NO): NO